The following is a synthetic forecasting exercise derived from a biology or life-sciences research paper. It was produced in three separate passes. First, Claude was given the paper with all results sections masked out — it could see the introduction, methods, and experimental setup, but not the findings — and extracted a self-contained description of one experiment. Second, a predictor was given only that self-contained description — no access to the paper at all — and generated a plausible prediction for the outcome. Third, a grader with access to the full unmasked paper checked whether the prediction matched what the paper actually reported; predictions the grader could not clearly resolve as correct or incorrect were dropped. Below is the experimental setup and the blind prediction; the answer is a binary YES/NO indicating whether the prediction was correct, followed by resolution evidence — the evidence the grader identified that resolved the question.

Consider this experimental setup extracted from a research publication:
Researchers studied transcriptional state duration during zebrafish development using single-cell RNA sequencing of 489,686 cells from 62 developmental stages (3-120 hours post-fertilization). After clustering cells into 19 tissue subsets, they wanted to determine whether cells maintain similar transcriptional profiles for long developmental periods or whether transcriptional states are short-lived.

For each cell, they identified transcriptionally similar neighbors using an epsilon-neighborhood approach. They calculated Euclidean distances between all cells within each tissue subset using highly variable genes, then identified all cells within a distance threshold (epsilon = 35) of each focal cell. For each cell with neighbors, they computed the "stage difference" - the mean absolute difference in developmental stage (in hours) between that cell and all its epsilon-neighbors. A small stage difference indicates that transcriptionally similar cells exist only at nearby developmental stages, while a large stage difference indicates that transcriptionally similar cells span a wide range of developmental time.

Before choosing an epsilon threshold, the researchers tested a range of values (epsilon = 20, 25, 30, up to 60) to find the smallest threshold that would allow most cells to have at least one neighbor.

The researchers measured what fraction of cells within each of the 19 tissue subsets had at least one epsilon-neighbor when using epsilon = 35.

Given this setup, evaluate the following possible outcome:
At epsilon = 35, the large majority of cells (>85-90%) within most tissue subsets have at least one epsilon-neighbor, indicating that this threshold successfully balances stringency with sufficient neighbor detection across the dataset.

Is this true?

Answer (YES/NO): NO